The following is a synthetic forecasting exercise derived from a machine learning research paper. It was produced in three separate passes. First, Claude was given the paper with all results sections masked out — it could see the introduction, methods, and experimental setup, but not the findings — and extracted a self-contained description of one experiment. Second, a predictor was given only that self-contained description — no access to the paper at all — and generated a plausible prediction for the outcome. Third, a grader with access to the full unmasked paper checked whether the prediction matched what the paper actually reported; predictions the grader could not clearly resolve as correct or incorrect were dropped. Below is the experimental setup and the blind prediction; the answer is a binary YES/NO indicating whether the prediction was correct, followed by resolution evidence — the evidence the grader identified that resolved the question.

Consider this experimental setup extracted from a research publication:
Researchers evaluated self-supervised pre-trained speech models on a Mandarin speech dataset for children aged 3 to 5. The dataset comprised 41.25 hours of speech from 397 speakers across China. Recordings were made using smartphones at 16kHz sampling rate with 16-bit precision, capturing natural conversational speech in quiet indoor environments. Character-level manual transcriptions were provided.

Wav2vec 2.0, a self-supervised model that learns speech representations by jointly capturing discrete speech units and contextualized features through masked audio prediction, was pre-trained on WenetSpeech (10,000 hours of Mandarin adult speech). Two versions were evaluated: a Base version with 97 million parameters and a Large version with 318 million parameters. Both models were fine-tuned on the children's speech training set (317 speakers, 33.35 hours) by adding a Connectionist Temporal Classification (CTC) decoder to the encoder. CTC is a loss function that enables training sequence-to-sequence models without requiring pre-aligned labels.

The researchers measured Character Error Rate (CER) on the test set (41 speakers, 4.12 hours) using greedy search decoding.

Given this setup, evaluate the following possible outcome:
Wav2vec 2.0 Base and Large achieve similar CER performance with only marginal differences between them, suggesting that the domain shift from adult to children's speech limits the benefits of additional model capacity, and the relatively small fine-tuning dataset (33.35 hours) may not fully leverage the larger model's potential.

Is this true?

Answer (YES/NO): NO